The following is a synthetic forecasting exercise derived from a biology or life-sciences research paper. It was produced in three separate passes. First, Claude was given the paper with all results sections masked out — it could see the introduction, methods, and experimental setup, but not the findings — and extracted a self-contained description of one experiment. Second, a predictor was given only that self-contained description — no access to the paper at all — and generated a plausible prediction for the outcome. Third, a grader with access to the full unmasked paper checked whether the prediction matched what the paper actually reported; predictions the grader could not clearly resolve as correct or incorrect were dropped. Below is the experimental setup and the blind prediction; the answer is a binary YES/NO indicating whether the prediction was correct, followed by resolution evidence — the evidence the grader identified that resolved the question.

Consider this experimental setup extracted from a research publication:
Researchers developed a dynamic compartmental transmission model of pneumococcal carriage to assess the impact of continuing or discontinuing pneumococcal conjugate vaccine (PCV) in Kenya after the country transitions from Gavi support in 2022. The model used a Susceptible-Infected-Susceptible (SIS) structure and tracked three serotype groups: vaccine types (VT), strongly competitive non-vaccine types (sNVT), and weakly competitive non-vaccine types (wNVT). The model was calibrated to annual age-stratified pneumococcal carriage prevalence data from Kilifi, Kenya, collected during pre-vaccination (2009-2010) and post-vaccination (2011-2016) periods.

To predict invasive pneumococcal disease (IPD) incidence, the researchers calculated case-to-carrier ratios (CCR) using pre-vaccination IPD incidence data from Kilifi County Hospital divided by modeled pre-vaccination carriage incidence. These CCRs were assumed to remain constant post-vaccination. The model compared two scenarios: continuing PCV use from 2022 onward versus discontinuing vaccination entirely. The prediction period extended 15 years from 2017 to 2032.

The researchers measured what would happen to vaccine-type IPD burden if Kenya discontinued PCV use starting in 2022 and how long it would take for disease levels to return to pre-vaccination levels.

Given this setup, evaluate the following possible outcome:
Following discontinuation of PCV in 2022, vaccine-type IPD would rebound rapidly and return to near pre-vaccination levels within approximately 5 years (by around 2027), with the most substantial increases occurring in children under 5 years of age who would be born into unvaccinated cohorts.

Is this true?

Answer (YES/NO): NO